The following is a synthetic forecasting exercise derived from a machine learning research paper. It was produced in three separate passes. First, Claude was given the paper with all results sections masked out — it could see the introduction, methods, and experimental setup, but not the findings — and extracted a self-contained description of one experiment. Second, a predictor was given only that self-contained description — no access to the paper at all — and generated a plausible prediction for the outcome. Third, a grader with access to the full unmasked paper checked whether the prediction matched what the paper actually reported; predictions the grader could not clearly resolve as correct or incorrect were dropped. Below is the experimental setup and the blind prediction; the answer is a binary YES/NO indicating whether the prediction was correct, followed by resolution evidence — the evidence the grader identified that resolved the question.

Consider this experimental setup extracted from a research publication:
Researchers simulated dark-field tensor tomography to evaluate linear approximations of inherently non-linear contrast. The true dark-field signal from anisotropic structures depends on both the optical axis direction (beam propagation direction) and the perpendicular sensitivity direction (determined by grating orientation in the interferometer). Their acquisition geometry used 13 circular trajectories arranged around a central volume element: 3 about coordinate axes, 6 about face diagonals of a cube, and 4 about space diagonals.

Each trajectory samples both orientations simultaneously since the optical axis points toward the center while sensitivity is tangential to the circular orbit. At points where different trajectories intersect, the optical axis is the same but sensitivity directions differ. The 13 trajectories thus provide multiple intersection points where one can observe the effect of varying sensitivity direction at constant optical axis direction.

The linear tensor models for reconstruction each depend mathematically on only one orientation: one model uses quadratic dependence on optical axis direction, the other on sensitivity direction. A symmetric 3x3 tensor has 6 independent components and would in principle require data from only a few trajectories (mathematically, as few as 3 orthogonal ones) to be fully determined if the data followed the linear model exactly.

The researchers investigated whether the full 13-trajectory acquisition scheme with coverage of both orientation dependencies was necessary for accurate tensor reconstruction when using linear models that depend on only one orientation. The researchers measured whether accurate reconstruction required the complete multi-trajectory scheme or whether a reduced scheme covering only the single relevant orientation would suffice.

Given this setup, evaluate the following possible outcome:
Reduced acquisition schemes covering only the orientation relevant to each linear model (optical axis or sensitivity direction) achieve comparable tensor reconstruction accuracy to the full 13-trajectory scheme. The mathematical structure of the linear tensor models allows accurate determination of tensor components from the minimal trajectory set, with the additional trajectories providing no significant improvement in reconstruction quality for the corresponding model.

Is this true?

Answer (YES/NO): NO